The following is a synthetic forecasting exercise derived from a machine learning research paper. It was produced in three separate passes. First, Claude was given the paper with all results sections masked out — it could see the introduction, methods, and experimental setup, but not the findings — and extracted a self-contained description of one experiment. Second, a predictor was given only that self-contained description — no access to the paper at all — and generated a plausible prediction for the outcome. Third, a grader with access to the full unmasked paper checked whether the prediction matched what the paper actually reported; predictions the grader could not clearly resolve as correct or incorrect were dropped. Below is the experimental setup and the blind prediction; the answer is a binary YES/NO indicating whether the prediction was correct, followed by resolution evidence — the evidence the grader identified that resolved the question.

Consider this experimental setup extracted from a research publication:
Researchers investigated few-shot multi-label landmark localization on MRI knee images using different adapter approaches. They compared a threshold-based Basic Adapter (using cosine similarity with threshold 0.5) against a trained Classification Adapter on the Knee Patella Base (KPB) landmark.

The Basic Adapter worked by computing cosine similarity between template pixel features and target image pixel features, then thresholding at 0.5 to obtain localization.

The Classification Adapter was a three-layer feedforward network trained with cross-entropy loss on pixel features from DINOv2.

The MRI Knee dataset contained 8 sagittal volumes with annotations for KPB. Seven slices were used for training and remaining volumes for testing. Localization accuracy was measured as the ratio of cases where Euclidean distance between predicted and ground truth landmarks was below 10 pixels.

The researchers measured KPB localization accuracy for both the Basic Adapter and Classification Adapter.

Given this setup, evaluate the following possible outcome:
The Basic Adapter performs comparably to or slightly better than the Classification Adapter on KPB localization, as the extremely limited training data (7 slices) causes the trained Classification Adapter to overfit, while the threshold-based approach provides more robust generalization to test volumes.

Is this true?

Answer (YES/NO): NO